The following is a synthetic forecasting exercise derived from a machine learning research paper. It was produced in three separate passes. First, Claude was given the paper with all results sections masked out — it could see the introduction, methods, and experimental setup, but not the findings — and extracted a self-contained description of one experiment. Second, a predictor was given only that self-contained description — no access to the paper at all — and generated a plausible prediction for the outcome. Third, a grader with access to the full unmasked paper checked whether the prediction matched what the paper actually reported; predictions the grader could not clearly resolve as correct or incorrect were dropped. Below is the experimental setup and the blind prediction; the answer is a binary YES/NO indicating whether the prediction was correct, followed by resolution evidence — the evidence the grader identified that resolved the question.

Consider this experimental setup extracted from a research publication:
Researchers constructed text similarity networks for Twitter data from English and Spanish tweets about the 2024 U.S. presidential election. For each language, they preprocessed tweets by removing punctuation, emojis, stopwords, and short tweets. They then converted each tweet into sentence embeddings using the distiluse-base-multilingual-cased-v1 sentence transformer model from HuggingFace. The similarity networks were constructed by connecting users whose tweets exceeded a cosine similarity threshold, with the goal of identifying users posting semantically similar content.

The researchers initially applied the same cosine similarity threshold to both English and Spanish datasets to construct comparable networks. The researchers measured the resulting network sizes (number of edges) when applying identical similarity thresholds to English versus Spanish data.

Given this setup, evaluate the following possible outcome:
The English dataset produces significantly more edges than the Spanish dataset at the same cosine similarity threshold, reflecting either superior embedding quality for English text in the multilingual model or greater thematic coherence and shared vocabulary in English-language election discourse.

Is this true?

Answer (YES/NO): NO